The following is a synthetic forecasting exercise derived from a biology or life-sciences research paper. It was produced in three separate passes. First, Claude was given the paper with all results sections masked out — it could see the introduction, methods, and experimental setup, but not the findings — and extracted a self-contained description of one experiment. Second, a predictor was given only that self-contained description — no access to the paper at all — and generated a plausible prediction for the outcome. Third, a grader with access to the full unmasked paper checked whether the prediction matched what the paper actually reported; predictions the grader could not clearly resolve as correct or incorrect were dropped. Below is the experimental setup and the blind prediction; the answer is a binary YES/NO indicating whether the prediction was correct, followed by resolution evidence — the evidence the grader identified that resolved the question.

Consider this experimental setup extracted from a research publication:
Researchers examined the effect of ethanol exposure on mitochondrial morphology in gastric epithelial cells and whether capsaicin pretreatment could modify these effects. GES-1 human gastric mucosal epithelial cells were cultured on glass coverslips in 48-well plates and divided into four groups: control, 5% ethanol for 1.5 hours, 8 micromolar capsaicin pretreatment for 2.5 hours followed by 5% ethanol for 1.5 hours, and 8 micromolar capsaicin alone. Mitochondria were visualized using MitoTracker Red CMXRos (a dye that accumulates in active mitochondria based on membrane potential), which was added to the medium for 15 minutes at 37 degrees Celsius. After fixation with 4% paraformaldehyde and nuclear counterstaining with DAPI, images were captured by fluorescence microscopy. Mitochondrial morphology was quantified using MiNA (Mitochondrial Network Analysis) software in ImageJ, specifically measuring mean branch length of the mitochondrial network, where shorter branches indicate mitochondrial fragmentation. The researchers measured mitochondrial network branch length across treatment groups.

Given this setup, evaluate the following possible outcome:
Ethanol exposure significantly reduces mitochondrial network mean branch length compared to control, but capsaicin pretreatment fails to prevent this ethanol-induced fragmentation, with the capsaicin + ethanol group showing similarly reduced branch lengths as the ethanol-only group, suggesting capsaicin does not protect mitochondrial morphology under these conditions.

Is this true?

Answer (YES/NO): NO